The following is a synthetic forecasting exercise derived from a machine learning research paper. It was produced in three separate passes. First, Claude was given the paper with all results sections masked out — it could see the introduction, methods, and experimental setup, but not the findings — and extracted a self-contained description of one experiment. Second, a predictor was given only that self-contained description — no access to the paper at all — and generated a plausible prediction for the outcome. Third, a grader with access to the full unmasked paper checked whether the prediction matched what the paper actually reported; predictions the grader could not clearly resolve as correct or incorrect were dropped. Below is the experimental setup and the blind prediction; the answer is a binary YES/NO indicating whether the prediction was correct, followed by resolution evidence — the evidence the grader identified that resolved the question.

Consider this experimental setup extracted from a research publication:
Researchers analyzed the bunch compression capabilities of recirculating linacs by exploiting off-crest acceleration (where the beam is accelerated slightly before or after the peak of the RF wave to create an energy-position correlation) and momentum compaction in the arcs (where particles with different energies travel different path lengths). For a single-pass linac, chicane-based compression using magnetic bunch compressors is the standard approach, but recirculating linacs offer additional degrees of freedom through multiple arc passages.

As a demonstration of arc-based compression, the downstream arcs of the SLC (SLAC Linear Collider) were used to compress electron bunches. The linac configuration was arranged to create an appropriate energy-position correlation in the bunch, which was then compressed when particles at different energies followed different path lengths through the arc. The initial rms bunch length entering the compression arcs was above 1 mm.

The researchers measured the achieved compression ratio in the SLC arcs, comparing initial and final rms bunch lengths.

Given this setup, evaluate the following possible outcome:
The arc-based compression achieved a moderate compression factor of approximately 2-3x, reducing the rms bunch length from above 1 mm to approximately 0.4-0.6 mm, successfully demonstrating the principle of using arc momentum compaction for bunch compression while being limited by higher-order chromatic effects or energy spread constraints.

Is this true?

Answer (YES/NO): NO